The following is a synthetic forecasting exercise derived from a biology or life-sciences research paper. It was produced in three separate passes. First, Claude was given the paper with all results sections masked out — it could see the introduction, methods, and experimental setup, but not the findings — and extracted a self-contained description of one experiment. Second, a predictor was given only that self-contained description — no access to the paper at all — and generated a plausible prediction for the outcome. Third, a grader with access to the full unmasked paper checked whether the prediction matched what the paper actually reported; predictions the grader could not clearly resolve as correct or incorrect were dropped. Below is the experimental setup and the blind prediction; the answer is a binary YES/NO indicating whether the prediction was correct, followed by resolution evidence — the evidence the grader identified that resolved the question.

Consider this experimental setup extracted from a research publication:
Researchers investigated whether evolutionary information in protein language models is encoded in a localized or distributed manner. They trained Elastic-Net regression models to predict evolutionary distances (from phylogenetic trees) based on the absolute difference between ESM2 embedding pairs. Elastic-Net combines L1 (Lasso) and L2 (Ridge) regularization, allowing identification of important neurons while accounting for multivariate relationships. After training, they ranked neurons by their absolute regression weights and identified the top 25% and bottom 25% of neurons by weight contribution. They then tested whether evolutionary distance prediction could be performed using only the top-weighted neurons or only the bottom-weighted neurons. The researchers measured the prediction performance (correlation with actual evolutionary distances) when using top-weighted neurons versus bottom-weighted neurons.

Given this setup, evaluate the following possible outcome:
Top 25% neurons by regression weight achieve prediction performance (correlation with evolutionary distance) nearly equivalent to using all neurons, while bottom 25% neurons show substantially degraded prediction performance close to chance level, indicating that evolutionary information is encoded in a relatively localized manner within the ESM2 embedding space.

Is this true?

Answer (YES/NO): NO